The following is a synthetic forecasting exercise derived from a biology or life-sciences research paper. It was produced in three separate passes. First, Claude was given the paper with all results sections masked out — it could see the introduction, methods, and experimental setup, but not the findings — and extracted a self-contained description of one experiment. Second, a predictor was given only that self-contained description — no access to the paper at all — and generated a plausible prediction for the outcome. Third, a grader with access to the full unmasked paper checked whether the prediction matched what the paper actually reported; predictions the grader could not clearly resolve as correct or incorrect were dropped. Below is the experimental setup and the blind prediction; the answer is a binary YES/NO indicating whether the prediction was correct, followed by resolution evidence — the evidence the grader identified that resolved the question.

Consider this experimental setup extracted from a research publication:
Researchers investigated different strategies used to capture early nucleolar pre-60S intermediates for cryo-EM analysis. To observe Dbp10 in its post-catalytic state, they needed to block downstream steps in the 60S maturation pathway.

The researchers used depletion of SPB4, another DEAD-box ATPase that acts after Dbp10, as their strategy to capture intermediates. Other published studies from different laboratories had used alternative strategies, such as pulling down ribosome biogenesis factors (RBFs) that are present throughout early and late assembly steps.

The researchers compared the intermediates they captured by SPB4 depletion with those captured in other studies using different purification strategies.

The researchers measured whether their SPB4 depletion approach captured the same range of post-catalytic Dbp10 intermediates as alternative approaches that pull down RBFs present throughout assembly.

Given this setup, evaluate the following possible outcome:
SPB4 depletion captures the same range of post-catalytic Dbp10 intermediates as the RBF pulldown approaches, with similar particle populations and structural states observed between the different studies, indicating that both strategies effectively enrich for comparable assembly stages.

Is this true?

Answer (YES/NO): NO